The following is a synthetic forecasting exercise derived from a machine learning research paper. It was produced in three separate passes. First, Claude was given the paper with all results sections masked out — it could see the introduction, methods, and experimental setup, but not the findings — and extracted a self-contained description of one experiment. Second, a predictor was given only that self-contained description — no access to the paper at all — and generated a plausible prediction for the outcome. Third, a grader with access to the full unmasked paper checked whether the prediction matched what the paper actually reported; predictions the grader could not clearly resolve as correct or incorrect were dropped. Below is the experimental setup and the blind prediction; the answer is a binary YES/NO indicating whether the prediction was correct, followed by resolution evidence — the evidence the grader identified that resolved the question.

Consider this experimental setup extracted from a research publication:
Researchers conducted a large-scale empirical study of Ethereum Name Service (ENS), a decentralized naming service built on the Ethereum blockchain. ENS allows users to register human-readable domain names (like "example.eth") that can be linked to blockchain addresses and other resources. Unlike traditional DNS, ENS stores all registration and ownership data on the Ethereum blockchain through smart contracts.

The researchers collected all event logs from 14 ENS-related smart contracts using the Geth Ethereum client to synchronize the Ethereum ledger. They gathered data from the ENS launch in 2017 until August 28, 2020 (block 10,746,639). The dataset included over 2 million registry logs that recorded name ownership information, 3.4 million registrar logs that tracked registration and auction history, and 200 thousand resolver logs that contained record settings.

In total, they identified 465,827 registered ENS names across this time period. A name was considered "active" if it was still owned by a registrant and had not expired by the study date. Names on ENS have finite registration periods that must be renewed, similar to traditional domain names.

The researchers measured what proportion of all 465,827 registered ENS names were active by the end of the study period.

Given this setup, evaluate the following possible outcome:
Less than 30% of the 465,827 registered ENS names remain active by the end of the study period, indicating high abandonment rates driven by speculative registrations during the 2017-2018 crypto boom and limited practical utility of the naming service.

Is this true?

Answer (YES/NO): NO